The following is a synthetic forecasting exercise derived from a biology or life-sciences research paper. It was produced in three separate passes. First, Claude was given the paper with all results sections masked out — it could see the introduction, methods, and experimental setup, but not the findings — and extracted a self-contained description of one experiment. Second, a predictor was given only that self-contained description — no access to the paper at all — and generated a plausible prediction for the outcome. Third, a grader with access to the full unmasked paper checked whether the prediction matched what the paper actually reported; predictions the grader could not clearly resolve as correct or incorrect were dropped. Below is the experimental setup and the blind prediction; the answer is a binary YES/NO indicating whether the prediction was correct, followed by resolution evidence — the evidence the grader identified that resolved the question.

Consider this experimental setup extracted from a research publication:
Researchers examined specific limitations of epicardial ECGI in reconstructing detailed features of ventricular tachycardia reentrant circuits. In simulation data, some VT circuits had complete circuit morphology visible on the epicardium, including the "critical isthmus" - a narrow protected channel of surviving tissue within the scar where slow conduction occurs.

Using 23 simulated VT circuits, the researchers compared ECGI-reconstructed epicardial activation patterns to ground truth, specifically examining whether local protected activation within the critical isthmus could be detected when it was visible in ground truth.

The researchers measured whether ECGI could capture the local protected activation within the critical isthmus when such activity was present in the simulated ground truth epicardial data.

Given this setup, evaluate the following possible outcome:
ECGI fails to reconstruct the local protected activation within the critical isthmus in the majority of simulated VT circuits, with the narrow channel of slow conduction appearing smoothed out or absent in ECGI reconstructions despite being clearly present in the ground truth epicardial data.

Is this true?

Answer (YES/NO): YES